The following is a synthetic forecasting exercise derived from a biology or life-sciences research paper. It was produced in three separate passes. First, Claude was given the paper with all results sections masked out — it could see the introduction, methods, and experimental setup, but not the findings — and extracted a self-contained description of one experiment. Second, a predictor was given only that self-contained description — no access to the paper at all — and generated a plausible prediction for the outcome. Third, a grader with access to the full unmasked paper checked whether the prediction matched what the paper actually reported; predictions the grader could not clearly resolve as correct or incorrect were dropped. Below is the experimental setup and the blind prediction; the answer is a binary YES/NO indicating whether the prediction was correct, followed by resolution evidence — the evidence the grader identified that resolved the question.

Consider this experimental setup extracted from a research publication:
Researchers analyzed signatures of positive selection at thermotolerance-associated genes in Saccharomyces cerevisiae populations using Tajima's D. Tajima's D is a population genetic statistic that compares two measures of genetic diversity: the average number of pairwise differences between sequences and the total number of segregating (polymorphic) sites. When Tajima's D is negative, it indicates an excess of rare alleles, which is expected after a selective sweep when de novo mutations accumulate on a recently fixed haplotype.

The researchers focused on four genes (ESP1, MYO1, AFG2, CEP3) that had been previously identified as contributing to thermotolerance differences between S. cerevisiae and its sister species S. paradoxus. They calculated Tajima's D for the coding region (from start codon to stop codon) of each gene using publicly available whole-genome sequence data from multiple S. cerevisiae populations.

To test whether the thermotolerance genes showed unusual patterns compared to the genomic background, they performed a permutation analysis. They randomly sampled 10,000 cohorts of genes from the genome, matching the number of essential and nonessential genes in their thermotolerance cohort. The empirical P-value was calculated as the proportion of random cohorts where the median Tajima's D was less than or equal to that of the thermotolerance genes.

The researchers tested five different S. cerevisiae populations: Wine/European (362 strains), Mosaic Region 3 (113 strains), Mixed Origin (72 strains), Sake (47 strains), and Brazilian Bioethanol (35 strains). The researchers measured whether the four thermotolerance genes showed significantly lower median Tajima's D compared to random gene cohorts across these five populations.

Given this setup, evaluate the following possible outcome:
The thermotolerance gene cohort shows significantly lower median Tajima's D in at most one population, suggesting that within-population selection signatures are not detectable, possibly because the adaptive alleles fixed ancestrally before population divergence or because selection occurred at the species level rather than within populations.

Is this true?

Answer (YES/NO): NO